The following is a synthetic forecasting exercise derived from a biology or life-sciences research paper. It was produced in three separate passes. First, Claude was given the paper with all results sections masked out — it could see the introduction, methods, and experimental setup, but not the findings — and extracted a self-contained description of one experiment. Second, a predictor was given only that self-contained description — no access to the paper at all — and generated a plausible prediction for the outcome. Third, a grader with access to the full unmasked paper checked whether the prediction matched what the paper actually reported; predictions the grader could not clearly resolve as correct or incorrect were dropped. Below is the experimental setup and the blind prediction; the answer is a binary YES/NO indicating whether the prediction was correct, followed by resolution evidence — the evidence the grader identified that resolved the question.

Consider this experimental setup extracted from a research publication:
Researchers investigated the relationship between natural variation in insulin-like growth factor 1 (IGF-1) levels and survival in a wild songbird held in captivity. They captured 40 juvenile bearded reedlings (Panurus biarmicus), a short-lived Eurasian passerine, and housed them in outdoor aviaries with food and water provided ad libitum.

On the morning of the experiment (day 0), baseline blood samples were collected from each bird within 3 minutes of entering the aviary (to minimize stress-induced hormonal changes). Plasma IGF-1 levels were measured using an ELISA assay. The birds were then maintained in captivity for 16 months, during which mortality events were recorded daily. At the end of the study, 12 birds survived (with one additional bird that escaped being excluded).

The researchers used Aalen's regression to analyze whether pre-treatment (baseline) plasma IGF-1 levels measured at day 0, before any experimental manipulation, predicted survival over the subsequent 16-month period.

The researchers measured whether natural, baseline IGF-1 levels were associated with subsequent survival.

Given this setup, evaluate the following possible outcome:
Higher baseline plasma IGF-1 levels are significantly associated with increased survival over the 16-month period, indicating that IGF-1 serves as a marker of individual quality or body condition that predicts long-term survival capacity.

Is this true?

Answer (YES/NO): NO